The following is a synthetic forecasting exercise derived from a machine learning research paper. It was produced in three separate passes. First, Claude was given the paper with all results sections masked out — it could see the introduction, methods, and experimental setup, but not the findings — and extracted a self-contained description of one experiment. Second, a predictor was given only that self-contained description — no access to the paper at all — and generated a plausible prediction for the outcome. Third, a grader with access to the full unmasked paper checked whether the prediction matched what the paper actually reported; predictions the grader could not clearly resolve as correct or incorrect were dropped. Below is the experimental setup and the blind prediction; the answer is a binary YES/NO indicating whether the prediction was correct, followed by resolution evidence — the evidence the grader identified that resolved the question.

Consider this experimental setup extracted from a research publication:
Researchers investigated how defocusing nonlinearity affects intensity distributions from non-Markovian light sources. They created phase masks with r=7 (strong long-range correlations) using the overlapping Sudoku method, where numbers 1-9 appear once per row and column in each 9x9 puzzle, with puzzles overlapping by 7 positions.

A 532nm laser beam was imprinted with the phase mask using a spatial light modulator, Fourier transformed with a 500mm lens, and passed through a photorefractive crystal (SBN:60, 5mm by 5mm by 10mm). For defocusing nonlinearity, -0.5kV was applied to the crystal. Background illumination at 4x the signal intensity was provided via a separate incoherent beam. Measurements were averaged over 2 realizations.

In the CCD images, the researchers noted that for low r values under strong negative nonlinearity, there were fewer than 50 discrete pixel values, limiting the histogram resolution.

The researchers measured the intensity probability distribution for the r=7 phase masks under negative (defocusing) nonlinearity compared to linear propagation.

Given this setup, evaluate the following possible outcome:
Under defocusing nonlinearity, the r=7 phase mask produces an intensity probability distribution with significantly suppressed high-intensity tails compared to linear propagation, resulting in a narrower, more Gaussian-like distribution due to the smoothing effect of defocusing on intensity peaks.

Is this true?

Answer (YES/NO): YES